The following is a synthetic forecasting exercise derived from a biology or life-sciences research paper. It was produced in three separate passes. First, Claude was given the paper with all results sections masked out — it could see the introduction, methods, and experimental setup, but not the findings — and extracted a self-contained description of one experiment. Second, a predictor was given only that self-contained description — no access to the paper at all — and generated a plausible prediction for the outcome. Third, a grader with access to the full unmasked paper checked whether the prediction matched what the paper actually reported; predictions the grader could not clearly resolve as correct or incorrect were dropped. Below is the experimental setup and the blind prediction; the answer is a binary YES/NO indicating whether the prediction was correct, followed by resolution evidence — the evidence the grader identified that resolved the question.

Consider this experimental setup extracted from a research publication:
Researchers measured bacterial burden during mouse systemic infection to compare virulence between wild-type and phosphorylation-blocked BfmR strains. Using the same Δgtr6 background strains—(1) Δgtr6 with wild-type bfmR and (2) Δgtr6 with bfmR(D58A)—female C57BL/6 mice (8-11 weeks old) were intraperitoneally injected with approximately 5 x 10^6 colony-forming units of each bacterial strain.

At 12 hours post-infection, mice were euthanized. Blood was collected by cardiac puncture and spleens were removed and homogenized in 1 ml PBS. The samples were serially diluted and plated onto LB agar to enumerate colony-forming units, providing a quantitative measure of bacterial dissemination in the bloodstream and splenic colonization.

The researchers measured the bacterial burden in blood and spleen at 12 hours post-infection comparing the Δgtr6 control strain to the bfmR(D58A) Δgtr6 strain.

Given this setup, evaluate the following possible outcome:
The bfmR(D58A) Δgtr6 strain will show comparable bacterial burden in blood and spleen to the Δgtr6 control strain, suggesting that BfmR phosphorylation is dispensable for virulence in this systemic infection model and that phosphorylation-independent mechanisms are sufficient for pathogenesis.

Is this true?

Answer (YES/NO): NO